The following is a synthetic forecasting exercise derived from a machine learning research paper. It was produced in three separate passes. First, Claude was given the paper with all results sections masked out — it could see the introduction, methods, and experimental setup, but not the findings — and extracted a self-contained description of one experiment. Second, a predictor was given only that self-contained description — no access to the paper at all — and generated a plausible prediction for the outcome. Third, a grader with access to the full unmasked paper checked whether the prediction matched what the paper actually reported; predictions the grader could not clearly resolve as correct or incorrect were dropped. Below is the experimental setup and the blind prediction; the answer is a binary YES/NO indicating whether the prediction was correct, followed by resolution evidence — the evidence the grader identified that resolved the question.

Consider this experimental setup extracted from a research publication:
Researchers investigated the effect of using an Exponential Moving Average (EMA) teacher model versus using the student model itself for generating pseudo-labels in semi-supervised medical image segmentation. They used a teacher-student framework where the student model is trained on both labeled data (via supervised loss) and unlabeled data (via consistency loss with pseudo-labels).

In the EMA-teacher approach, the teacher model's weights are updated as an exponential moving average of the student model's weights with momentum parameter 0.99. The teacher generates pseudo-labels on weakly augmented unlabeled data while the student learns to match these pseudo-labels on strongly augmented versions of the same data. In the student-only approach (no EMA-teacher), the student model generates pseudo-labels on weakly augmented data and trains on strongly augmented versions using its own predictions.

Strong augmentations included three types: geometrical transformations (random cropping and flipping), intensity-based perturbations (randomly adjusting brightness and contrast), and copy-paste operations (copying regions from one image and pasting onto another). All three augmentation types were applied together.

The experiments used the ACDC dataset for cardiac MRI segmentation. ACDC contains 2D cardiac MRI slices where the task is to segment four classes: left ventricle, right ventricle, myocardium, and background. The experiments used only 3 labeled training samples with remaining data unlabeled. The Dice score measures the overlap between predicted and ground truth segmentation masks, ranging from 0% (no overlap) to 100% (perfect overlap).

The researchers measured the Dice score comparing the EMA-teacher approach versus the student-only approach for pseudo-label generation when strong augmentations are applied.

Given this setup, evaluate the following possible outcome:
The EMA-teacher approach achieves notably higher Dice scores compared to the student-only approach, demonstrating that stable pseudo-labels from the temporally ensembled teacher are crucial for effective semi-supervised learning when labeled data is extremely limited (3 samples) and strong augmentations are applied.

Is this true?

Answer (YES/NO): NO